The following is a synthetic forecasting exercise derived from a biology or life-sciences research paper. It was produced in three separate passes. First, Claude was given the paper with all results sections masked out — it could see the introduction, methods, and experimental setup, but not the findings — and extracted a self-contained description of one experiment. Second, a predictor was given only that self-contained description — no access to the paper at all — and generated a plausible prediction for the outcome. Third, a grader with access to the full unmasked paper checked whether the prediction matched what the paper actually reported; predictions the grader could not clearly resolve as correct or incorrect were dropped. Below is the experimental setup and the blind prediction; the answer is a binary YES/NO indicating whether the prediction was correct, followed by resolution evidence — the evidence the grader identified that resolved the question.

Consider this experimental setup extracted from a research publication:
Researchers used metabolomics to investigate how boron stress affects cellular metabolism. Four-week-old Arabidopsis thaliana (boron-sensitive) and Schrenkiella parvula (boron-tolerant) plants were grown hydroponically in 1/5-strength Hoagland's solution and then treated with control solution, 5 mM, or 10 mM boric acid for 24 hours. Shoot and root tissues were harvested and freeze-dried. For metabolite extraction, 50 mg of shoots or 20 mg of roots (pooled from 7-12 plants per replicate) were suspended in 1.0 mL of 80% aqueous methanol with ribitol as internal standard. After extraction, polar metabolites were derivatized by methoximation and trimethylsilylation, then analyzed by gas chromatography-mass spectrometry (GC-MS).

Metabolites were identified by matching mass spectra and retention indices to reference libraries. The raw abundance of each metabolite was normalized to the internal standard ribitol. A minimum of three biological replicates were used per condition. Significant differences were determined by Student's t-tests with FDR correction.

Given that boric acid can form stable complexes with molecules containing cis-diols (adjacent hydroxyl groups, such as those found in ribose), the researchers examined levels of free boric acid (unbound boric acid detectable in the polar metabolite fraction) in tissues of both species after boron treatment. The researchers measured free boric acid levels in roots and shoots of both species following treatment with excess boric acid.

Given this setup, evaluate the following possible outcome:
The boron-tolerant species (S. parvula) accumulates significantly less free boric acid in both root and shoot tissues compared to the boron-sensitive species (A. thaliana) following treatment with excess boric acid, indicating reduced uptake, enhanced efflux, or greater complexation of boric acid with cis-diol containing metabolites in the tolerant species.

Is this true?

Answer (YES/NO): YES